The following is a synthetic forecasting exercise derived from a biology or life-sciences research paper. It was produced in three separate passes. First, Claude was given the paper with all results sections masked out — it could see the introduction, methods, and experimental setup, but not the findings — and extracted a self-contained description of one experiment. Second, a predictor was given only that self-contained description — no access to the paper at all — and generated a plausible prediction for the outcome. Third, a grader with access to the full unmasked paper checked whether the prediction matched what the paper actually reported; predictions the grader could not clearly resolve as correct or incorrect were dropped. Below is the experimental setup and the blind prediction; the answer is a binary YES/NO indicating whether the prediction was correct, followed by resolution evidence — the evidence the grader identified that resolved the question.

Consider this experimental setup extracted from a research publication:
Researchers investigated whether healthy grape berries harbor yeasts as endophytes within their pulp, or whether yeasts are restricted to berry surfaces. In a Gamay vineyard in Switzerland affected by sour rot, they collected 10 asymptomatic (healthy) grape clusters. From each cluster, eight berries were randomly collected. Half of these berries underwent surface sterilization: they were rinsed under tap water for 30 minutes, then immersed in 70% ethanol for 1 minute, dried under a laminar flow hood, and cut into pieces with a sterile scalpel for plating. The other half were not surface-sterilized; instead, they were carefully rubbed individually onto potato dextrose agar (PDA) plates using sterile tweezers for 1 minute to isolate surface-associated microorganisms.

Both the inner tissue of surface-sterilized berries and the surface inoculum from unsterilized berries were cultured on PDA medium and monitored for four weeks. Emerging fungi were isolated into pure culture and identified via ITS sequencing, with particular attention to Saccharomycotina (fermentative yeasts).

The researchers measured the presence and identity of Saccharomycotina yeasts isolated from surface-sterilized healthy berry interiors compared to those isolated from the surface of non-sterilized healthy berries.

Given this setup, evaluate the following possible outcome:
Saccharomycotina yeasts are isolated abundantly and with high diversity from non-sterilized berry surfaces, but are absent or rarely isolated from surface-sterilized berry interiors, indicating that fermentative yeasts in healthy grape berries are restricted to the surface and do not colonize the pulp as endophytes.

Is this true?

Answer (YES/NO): YES